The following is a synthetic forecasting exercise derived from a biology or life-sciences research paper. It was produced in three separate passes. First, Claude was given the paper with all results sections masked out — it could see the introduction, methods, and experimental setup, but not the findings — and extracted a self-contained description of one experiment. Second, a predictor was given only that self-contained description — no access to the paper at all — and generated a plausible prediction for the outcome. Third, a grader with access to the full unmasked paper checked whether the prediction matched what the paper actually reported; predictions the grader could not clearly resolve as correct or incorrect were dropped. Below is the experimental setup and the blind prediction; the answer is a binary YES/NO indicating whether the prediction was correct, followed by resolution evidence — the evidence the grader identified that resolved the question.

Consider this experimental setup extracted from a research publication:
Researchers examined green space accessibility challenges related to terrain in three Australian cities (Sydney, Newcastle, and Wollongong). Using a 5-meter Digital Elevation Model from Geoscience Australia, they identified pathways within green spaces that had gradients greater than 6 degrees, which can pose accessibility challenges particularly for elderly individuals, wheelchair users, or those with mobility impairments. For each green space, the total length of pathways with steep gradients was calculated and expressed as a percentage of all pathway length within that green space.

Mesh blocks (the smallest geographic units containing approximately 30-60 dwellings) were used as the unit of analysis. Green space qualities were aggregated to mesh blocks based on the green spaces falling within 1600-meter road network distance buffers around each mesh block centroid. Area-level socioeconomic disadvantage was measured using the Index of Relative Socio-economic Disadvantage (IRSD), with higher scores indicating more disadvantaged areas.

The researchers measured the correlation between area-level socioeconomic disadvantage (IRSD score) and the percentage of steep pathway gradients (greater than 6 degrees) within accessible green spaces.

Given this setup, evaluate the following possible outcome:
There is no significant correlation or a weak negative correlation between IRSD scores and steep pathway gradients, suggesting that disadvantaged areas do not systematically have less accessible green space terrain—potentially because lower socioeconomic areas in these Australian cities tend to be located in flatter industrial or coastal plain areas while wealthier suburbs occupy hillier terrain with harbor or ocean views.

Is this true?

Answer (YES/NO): NO